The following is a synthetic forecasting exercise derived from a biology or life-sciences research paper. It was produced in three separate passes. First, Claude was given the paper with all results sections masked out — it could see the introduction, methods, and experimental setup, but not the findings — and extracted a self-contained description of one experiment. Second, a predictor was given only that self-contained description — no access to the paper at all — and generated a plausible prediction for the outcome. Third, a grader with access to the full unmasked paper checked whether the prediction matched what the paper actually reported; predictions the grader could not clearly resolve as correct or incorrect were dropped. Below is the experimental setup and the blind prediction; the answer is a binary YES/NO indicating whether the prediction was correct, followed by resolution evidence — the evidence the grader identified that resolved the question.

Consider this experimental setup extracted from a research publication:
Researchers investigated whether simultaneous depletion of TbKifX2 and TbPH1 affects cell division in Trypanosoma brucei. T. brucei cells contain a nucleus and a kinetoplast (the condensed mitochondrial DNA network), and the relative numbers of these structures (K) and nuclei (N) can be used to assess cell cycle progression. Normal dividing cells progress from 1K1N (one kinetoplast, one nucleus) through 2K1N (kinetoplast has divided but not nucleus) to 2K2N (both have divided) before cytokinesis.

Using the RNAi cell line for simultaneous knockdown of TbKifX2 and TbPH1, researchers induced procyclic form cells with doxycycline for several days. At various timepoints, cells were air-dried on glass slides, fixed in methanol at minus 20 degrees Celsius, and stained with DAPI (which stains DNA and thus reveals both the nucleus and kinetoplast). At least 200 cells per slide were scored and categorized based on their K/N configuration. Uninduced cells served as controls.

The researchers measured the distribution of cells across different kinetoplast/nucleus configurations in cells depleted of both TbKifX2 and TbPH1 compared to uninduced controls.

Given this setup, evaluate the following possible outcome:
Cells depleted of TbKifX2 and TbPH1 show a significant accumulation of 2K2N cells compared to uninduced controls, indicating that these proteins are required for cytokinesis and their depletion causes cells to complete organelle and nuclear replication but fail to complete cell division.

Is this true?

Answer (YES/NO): NO